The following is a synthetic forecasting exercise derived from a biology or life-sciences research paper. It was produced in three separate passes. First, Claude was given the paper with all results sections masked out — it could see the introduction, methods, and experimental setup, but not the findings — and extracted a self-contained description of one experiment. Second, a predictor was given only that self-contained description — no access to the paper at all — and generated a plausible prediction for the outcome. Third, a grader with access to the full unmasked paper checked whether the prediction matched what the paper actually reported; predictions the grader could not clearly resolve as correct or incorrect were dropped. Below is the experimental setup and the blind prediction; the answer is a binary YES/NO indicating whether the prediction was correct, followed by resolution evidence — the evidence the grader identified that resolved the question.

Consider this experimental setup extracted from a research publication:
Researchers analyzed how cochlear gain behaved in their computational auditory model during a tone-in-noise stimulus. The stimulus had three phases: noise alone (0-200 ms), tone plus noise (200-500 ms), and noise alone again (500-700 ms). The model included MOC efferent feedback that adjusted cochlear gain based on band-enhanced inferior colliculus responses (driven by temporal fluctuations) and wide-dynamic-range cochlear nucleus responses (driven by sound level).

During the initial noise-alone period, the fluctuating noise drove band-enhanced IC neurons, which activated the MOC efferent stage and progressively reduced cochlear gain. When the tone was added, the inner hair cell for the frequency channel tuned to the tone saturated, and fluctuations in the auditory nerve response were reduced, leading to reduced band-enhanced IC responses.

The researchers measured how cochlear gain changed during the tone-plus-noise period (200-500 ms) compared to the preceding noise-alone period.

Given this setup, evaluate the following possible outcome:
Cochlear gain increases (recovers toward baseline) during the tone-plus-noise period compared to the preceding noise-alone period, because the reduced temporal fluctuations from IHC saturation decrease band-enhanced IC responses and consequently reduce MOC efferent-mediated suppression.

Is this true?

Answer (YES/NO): YES